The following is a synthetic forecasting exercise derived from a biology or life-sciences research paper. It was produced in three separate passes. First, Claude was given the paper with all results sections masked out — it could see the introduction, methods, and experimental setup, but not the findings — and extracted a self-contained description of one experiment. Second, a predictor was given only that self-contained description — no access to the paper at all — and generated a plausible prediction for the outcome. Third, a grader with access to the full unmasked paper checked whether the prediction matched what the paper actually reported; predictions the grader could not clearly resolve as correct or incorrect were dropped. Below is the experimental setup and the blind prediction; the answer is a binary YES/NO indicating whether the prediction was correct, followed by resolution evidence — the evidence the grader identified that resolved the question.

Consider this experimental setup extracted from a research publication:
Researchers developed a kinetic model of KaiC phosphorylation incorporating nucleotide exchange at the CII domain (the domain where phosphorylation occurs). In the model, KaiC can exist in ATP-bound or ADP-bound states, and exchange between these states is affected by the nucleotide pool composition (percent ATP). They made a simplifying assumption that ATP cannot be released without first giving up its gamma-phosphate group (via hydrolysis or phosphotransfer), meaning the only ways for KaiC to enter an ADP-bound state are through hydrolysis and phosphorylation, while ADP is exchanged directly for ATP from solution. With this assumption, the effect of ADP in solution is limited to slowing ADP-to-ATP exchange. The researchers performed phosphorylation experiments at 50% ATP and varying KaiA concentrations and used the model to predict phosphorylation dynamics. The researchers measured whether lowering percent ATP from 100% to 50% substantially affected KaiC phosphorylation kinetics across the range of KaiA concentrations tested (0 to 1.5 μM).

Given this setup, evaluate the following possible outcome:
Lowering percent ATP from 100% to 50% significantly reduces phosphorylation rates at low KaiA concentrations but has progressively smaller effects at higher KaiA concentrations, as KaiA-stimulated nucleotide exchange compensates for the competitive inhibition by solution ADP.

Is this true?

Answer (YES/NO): NO